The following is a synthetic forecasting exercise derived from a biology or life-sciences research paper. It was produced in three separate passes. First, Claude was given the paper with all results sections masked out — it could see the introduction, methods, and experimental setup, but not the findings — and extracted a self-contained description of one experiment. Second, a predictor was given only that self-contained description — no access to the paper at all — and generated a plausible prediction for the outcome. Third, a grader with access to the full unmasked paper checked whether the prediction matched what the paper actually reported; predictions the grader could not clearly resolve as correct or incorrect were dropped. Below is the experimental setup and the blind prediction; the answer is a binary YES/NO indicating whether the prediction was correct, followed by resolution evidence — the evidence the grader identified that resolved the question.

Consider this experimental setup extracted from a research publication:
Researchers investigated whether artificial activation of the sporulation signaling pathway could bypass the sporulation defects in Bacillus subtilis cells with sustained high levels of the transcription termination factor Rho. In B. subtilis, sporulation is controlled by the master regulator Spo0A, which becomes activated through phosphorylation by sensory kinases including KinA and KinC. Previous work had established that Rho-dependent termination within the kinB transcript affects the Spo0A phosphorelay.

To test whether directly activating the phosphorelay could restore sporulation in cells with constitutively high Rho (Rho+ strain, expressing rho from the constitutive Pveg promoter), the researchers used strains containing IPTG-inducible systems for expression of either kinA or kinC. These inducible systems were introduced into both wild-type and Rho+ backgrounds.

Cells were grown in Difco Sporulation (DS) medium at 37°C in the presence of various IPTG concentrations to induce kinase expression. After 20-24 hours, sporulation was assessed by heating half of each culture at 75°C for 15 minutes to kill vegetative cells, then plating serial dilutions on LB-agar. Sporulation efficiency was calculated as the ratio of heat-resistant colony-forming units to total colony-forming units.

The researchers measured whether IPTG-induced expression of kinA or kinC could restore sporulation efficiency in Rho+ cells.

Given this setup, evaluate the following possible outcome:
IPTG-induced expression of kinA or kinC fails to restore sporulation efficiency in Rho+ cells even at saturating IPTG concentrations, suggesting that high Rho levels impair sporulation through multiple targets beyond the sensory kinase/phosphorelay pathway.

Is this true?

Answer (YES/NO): YES